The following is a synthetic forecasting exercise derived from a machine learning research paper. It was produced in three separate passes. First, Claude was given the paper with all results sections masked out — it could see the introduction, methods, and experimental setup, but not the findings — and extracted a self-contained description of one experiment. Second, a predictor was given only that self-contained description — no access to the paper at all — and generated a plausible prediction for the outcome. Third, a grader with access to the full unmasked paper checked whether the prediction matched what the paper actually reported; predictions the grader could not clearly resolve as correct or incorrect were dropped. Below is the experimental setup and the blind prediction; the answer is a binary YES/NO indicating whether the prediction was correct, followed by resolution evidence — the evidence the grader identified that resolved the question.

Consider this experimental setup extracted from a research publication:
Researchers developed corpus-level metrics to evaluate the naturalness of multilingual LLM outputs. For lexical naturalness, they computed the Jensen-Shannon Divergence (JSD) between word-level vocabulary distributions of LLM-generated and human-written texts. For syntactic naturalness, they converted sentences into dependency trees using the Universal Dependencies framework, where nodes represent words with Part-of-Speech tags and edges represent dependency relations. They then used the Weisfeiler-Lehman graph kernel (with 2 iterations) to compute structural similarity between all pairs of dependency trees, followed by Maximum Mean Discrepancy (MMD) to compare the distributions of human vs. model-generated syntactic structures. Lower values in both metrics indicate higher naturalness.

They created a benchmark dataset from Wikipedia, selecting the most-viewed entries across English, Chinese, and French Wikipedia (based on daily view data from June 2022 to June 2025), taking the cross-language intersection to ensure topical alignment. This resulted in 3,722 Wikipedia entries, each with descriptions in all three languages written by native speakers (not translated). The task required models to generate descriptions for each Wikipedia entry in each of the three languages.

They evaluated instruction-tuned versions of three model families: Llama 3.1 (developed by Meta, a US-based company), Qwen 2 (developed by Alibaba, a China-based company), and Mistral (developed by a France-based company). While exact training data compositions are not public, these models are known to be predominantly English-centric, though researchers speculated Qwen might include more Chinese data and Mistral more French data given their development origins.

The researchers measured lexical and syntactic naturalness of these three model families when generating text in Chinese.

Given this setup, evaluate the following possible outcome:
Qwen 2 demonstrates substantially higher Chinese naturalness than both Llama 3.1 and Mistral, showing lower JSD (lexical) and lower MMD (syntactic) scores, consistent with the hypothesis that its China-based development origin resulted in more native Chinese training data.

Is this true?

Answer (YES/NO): NO